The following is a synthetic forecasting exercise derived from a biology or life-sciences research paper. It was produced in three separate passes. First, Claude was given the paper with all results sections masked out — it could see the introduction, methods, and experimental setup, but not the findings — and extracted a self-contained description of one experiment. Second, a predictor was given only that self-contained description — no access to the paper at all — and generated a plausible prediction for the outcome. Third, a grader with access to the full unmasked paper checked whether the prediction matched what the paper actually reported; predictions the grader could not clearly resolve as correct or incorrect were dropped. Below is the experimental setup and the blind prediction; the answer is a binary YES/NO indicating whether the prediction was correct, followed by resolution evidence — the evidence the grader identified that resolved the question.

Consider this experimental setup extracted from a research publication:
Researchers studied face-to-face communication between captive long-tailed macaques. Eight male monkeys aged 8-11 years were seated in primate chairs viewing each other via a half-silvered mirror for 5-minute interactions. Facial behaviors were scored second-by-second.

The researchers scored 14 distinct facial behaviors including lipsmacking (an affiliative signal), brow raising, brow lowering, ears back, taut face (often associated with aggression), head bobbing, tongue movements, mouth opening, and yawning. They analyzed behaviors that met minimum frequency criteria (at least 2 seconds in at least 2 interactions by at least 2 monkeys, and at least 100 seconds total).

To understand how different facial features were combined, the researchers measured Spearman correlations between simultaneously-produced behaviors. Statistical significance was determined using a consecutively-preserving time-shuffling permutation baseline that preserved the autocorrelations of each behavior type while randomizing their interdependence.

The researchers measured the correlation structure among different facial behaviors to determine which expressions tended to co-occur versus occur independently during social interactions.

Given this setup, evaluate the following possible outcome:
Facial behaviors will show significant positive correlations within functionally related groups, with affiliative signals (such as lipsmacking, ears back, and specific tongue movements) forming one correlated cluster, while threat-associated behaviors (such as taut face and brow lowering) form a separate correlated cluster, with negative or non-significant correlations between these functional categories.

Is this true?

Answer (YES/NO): NO